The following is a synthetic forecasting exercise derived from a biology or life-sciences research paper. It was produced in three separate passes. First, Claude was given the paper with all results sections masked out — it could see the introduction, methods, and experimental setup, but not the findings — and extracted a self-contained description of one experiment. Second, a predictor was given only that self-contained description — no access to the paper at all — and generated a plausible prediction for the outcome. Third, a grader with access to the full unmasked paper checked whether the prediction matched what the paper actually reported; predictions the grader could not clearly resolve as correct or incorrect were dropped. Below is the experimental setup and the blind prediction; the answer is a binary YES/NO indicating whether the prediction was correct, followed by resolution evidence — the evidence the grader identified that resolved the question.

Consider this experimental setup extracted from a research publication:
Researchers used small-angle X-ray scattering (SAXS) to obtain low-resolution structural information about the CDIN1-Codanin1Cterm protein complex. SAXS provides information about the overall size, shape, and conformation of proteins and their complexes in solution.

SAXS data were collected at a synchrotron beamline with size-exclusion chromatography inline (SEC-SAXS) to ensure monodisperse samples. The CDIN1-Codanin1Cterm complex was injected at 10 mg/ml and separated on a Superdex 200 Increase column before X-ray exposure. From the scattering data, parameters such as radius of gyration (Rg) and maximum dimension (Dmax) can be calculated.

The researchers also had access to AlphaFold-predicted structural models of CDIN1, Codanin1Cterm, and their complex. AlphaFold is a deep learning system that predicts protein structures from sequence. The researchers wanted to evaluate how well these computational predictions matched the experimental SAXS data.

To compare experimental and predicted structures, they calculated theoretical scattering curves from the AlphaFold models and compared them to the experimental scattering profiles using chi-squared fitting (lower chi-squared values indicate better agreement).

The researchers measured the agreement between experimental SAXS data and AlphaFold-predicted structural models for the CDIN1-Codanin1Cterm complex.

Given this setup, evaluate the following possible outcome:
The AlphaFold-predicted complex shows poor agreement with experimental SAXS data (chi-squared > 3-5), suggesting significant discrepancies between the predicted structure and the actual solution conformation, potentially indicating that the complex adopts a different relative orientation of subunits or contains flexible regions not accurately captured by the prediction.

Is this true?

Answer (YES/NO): YES